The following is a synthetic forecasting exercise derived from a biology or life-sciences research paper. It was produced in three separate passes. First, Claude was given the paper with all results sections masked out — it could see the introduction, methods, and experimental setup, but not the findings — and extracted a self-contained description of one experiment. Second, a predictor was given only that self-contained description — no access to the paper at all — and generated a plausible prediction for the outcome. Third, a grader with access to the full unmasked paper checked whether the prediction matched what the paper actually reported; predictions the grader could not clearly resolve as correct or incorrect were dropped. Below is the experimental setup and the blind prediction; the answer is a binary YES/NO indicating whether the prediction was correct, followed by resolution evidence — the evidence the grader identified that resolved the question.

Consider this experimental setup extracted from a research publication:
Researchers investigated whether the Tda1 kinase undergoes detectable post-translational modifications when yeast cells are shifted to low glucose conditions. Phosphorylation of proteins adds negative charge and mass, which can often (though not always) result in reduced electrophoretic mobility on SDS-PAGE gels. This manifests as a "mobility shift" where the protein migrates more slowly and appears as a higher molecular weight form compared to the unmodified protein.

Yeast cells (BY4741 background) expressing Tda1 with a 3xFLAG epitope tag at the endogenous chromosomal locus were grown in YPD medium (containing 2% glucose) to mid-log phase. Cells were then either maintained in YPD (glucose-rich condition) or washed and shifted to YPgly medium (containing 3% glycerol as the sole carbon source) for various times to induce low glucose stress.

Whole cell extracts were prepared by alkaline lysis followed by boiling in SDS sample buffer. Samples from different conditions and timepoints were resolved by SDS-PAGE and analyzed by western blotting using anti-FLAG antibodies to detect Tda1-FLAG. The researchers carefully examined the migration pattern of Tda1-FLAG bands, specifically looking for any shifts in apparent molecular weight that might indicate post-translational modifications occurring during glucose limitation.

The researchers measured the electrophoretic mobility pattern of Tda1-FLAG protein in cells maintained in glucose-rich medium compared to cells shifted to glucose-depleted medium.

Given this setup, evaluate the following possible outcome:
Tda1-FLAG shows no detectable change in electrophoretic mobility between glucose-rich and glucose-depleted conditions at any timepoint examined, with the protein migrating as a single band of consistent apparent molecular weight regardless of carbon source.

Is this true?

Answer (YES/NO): NO